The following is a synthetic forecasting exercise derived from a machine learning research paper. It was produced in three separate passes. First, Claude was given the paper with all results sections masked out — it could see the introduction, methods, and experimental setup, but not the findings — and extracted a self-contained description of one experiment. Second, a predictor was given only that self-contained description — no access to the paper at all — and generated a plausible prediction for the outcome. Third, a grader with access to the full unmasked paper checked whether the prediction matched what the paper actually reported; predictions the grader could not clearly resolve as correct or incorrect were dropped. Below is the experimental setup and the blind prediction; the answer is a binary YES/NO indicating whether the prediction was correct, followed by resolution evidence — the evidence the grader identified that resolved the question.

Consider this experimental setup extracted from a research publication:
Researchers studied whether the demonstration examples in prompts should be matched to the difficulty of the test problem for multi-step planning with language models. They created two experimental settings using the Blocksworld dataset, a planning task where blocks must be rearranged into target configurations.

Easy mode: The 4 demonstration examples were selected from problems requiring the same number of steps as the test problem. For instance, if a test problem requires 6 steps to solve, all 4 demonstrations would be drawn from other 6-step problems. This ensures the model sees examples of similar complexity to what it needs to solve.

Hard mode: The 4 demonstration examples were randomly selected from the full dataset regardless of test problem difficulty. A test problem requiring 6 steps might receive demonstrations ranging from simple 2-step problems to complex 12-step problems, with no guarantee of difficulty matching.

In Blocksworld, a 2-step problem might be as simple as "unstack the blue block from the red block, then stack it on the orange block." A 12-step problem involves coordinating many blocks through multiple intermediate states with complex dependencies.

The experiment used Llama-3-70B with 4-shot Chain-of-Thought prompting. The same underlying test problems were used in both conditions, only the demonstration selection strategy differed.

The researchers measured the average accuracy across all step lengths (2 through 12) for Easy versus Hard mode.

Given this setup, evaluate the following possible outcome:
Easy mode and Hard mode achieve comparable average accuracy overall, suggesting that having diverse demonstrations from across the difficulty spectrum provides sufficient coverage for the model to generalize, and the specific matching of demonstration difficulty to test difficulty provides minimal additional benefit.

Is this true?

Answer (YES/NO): YES